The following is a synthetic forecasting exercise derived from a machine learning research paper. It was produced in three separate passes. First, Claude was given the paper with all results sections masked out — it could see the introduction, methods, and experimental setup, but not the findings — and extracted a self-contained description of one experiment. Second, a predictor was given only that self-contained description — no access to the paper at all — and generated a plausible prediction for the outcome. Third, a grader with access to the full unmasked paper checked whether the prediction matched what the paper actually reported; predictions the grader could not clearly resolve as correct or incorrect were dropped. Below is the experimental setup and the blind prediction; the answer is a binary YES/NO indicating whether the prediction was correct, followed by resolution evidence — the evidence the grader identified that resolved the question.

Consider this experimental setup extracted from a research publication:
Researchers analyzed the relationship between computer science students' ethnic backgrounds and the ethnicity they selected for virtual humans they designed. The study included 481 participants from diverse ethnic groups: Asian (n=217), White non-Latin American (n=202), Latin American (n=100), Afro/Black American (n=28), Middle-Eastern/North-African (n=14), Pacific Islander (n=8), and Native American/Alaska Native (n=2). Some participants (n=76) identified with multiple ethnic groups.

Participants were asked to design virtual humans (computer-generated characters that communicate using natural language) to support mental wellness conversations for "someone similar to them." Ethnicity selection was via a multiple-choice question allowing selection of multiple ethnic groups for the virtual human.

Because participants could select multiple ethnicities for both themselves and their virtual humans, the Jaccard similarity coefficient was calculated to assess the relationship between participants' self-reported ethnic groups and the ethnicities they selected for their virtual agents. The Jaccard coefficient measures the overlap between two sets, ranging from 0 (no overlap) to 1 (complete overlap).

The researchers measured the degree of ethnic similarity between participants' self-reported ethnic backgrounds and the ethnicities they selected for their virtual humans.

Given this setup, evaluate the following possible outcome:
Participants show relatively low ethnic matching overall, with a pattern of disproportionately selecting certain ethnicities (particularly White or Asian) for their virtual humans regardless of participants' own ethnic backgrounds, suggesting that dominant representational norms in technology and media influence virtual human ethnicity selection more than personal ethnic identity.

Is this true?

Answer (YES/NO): NO